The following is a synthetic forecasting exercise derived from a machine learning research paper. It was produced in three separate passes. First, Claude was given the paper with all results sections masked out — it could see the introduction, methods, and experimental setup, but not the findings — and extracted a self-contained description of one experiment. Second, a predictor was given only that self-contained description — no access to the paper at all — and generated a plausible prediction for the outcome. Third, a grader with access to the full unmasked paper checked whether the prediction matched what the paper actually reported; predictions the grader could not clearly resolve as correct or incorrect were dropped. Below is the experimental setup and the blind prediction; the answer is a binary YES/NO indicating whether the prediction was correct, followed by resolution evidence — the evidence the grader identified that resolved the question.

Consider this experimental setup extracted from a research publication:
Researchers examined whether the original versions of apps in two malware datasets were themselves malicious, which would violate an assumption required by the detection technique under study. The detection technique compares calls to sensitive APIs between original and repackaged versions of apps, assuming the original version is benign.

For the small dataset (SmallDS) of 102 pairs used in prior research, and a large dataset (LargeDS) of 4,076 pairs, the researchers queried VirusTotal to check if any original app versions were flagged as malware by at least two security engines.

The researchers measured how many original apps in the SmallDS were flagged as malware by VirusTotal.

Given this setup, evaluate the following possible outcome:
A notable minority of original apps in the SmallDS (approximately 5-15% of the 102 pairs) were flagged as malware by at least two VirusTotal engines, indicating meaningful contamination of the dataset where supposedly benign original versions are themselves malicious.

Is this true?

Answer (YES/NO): YES